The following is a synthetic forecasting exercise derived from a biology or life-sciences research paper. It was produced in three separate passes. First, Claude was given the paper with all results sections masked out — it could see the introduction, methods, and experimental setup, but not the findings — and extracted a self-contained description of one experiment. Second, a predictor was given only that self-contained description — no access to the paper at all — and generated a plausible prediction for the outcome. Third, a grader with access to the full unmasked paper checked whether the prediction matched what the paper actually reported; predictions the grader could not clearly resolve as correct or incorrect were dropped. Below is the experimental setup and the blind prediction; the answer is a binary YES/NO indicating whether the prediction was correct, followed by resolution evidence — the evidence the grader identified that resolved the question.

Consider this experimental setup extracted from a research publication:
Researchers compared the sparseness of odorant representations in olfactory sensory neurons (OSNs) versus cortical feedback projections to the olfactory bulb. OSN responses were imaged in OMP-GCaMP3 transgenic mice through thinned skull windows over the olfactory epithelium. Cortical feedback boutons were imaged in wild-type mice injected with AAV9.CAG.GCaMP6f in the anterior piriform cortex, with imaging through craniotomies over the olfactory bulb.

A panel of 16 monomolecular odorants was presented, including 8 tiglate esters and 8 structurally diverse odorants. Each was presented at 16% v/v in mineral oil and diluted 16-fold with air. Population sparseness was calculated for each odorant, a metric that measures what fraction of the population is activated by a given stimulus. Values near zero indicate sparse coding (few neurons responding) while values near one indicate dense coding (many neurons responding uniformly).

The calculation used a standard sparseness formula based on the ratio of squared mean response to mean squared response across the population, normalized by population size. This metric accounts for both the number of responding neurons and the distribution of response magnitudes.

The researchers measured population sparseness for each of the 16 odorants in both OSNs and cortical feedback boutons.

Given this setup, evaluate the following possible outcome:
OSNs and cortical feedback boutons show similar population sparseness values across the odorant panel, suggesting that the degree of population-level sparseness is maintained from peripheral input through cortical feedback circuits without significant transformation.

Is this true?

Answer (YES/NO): NO